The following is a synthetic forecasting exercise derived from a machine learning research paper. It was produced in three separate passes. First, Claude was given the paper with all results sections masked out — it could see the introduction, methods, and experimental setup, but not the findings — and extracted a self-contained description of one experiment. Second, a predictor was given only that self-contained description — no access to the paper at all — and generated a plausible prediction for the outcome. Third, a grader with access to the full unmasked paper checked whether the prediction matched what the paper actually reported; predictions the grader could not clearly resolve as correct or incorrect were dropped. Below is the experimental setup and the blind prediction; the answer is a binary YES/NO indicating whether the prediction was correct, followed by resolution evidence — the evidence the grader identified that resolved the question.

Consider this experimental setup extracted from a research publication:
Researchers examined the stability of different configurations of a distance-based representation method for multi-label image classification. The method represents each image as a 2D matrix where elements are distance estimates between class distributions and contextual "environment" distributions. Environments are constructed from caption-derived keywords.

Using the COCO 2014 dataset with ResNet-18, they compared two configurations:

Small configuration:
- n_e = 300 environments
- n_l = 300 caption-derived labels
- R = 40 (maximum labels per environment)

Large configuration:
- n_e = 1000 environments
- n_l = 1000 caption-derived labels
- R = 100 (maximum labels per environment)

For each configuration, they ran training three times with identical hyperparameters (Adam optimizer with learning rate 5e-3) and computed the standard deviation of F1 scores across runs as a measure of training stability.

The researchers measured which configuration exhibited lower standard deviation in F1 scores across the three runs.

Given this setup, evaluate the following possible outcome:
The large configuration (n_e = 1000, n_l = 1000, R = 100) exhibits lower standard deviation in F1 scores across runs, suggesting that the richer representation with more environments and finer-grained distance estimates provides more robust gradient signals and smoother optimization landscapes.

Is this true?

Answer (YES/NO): YES